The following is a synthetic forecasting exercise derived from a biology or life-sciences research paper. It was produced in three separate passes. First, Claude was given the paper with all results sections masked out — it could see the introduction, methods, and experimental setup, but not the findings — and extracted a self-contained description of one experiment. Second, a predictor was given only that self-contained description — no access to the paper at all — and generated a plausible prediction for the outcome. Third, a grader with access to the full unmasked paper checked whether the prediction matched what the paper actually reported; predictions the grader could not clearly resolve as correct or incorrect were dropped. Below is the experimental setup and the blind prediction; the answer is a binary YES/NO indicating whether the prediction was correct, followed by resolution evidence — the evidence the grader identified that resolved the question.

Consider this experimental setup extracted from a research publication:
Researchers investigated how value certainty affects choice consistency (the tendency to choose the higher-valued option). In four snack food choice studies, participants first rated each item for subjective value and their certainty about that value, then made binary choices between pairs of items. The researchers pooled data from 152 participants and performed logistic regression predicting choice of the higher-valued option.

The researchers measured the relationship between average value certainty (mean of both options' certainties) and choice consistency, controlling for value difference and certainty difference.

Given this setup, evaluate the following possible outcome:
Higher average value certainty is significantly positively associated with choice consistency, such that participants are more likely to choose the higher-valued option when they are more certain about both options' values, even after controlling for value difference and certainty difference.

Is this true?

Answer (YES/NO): YES